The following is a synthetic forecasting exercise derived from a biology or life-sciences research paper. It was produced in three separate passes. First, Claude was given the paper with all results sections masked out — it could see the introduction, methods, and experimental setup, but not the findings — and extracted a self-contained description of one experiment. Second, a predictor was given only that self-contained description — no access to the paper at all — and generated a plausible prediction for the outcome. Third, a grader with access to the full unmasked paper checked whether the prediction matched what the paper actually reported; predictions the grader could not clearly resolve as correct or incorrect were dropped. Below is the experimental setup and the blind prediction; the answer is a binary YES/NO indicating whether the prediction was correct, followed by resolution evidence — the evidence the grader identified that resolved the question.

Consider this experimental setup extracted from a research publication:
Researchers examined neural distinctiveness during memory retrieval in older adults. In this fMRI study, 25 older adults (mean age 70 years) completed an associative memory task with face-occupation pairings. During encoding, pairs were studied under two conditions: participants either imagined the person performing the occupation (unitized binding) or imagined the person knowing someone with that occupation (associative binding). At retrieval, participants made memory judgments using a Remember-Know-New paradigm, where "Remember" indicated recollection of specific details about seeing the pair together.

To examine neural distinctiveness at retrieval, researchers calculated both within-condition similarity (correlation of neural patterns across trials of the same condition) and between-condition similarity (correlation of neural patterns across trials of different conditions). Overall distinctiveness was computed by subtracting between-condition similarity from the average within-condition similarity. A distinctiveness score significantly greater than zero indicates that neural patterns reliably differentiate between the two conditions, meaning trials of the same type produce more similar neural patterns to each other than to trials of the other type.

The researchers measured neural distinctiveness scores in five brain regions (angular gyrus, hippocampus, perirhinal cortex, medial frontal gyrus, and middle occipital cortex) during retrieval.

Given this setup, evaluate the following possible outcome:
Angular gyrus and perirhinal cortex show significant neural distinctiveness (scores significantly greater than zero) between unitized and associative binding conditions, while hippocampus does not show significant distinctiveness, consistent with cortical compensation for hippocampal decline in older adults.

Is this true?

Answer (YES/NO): NO